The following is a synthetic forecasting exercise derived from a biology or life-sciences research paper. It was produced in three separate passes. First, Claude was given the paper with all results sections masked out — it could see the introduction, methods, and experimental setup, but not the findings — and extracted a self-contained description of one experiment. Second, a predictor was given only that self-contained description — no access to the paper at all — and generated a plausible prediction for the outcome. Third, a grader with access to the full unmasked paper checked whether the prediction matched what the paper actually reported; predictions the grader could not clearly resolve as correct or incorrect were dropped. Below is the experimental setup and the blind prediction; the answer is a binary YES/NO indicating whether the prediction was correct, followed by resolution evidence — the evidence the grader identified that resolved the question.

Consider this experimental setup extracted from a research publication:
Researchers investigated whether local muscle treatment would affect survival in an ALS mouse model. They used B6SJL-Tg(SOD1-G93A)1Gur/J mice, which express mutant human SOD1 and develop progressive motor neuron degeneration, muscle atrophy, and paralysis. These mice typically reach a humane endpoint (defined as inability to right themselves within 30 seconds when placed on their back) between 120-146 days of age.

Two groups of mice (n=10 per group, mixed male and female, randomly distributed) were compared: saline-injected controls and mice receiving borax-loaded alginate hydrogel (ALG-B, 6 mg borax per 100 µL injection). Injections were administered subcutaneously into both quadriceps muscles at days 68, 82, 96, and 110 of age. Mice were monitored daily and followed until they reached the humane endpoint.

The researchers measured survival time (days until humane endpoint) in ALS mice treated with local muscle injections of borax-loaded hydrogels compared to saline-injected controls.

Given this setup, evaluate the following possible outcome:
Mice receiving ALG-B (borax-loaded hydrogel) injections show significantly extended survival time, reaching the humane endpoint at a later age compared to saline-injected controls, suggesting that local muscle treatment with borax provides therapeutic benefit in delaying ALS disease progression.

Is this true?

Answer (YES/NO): YES